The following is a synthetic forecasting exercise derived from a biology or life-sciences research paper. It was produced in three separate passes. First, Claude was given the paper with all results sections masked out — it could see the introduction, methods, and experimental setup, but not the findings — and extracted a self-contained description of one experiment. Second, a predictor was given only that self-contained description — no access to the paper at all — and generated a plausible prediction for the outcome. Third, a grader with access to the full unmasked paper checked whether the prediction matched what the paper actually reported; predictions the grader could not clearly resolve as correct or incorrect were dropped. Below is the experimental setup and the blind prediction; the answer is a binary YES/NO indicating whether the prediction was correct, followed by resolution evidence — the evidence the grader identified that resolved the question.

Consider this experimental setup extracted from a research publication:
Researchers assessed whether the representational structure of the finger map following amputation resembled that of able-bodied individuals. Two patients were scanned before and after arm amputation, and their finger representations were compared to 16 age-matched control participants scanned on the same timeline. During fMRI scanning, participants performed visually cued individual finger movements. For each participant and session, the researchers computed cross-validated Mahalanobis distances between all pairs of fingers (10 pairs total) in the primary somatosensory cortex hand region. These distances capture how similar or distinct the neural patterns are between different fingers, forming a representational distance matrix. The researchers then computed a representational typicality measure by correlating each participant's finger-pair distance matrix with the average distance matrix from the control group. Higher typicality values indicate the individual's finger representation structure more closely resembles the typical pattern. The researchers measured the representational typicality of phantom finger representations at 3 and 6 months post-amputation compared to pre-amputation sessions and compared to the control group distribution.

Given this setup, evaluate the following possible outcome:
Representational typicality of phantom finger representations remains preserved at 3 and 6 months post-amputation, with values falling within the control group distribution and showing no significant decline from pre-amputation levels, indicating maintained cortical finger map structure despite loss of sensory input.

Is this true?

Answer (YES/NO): YES